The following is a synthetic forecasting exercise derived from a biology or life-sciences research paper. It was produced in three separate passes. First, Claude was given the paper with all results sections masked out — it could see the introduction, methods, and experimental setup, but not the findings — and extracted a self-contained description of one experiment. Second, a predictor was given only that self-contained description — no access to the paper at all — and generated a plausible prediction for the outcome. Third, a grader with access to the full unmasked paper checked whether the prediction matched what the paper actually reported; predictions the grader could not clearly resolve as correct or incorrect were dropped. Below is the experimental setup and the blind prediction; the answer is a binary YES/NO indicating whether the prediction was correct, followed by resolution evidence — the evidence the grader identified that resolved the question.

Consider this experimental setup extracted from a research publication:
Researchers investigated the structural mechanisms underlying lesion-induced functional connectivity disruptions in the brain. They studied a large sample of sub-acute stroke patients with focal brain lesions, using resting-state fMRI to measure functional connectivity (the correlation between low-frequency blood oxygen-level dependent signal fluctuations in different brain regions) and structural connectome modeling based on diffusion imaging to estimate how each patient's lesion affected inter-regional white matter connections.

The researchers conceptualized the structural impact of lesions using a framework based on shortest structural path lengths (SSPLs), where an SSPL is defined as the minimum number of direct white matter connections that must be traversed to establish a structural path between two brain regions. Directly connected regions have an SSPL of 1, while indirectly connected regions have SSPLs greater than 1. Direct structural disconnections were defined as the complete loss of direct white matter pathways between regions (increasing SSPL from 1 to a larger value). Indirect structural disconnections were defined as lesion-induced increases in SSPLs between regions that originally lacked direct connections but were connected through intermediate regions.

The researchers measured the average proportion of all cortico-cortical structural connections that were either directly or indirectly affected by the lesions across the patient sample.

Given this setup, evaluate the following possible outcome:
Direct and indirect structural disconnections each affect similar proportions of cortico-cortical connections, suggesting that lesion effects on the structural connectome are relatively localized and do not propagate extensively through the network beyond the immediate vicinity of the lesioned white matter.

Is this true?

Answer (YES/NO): NO